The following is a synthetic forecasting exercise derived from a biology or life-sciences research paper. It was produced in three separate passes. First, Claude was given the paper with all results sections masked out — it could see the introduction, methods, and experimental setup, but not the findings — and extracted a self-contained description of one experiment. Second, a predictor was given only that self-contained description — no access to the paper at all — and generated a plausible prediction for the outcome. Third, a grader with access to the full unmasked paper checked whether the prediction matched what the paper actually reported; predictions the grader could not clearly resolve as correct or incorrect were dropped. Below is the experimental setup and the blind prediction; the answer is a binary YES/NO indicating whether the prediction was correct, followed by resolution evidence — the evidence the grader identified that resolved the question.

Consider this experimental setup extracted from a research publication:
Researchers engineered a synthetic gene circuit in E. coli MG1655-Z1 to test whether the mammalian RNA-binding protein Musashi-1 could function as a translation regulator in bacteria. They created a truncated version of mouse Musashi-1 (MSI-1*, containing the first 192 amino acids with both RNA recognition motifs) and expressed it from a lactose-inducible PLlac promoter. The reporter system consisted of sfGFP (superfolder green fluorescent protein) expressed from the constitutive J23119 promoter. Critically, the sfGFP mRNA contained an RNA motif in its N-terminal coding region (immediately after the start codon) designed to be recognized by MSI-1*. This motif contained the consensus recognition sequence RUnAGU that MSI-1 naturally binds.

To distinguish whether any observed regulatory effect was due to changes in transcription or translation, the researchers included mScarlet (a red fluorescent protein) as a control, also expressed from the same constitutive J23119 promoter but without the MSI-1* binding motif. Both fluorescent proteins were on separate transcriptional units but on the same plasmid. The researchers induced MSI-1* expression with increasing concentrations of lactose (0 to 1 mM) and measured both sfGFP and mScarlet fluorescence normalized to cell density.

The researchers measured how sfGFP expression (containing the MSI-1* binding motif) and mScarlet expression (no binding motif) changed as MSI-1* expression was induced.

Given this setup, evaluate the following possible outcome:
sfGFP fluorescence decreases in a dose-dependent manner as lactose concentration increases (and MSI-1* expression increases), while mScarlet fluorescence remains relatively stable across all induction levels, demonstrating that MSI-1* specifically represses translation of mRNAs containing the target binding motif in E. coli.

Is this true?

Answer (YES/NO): YES